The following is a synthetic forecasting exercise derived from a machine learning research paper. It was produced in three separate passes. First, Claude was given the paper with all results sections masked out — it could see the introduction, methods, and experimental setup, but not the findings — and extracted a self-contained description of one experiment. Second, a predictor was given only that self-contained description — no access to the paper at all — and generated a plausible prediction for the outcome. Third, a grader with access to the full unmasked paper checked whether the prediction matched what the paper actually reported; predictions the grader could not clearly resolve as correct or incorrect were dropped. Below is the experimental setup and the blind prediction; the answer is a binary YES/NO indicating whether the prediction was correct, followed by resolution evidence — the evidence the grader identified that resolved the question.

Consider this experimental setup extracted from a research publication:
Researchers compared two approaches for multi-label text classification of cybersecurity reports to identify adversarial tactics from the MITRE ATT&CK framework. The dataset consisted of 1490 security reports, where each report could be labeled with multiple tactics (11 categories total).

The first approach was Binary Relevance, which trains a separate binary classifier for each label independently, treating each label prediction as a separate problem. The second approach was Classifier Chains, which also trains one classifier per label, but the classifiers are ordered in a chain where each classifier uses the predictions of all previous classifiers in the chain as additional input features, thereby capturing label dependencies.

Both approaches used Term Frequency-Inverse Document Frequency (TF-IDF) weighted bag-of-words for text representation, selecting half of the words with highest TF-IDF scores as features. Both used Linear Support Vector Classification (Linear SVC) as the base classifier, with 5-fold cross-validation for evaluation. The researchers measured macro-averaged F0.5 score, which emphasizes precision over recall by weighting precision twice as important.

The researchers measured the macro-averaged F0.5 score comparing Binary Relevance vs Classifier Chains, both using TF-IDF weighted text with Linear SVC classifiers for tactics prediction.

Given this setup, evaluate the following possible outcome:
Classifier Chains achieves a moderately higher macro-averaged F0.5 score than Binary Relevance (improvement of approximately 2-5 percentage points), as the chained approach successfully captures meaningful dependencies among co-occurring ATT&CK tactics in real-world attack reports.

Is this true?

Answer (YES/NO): NO